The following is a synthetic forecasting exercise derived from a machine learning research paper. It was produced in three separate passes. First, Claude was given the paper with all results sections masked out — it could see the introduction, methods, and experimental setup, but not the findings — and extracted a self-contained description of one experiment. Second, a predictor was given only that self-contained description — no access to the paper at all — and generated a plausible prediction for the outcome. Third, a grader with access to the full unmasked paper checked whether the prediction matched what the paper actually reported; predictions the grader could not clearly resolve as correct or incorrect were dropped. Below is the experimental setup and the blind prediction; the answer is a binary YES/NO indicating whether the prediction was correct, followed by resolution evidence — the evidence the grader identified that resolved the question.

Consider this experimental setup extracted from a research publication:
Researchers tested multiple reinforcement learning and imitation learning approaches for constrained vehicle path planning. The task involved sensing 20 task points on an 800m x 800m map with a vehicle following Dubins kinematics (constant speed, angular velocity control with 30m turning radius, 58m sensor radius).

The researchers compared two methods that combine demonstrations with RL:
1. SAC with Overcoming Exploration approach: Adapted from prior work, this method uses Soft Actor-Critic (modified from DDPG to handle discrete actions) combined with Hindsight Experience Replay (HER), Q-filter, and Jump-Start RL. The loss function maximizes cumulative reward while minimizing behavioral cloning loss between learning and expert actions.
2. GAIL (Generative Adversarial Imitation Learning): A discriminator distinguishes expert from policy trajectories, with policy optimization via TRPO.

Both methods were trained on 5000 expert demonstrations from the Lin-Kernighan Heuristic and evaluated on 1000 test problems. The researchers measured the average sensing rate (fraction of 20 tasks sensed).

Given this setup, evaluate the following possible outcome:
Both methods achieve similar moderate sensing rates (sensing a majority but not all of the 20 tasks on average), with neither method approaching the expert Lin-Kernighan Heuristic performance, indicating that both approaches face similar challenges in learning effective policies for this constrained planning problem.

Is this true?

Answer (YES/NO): NO